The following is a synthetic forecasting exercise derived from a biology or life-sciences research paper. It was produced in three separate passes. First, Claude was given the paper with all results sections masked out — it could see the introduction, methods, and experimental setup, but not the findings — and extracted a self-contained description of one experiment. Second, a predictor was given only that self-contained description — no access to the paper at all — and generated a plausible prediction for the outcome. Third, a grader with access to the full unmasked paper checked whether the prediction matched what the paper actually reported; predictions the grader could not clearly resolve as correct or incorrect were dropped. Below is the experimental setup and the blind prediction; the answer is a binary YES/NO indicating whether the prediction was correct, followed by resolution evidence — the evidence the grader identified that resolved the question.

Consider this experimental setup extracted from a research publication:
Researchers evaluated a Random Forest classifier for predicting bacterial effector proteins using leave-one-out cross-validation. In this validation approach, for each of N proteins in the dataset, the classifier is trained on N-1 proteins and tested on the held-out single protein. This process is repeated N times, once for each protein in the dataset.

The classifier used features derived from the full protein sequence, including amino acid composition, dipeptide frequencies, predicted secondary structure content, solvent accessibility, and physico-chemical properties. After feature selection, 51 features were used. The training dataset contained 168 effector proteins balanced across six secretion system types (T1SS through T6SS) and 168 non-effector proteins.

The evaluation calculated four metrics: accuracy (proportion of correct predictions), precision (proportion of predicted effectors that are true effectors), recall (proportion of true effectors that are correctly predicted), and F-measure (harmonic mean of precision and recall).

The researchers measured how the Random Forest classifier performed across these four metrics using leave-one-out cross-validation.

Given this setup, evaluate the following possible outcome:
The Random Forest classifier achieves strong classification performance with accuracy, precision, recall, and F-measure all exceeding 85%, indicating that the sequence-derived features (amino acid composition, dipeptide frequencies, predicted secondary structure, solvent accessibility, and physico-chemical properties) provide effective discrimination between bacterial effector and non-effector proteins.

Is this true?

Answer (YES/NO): YES